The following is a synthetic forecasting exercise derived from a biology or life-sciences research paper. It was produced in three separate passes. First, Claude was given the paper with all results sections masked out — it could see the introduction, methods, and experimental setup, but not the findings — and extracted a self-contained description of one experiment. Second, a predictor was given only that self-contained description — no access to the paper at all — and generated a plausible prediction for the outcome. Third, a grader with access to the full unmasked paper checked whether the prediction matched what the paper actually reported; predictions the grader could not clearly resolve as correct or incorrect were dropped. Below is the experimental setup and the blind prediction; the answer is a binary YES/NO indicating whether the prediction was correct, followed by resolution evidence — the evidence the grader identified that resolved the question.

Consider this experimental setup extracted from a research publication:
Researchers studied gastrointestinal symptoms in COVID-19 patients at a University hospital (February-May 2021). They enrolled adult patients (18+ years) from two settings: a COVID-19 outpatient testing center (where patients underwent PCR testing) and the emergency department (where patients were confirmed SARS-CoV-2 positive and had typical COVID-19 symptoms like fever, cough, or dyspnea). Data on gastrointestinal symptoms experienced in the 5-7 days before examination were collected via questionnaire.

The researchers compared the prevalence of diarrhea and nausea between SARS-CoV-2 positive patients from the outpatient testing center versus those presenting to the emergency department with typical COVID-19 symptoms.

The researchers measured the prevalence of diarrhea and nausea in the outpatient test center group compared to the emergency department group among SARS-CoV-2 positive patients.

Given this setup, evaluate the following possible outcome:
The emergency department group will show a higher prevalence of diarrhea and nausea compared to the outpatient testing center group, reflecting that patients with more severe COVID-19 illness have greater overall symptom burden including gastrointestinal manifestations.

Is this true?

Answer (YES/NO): YES